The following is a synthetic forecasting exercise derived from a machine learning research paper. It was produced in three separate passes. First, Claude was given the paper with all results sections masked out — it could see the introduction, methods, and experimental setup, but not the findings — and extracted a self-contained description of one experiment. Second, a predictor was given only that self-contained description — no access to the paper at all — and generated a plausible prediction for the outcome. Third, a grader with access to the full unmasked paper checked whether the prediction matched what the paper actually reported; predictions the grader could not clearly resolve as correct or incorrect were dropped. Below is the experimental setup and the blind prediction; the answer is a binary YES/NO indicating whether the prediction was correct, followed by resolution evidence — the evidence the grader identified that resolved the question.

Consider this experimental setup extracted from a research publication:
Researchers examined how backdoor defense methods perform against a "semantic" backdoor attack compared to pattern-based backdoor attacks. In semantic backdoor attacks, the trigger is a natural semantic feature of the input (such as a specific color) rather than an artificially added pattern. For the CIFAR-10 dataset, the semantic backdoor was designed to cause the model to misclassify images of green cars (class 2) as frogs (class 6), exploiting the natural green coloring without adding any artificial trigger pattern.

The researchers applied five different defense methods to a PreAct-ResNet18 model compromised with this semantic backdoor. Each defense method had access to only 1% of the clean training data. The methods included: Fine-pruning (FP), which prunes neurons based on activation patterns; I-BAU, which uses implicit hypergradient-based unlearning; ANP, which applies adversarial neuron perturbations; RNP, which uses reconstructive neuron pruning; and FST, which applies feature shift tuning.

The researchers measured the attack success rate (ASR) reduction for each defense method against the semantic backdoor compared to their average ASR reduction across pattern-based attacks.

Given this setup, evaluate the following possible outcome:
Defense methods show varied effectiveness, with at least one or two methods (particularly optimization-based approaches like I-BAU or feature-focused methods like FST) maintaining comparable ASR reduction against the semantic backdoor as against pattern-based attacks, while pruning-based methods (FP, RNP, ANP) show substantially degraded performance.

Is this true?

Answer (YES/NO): NO